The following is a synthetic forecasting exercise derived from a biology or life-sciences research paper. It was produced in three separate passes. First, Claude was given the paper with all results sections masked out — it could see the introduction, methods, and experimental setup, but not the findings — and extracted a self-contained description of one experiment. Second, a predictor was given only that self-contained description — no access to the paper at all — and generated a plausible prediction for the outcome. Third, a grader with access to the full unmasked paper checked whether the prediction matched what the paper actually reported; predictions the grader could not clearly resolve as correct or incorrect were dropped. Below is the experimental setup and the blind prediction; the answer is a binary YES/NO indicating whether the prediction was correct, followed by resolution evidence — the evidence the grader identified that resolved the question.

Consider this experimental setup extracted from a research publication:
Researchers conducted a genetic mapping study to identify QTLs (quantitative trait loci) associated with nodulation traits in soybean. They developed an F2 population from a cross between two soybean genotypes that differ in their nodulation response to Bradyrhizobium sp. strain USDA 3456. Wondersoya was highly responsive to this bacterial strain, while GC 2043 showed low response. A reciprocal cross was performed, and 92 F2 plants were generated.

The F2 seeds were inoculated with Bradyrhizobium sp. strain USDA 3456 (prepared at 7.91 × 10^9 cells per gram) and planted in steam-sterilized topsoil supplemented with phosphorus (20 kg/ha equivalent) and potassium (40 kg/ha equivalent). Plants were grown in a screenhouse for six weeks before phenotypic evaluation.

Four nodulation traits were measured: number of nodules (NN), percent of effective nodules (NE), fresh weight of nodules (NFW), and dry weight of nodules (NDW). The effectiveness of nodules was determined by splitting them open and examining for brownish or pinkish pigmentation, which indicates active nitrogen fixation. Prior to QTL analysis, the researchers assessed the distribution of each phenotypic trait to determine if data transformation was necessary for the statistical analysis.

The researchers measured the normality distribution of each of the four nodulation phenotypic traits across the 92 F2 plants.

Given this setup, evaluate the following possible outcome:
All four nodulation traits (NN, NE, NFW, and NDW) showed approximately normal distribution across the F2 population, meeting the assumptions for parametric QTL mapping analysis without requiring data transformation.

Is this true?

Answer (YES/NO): NO